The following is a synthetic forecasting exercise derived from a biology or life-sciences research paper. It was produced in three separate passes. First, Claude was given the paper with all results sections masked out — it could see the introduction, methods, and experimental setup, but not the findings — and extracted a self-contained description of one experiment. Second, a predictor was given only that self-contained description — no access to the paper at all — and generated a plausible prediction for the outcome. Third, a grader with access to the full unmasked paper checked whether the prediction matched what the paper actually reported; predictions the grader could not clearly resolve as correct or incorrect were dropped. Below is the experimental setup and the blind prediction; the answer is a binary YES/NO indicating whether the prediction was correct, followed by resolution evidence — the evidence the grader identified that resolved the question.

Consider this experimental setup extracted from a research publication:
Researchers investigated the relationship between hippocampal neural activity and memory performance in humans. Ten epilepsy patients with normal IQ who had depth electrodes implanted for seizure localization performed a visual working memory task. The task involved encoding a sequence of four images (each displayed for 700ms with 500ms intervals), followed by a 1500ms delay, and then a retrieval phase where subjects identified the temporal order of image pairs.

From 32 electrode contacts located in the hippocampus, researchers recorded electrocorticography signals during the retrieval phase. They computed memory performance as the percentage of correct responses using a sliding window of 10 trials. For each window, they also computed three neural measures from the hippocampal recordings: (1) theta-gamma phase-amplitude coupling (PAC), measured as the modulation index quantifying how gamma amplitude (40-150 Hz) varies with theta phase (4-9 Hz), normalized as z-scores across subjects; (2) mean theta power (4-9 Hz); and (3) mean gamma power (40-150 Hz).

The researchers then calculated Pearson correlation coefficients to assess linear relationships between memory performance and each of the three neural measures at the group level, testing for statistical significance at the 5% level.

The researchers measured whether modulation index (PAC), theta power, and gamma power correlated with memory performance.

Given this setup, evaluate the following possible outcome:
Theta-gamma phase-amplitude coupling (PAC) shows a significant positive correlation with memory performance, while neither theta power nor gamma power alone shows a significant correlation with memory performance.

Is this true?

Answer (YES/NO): YES